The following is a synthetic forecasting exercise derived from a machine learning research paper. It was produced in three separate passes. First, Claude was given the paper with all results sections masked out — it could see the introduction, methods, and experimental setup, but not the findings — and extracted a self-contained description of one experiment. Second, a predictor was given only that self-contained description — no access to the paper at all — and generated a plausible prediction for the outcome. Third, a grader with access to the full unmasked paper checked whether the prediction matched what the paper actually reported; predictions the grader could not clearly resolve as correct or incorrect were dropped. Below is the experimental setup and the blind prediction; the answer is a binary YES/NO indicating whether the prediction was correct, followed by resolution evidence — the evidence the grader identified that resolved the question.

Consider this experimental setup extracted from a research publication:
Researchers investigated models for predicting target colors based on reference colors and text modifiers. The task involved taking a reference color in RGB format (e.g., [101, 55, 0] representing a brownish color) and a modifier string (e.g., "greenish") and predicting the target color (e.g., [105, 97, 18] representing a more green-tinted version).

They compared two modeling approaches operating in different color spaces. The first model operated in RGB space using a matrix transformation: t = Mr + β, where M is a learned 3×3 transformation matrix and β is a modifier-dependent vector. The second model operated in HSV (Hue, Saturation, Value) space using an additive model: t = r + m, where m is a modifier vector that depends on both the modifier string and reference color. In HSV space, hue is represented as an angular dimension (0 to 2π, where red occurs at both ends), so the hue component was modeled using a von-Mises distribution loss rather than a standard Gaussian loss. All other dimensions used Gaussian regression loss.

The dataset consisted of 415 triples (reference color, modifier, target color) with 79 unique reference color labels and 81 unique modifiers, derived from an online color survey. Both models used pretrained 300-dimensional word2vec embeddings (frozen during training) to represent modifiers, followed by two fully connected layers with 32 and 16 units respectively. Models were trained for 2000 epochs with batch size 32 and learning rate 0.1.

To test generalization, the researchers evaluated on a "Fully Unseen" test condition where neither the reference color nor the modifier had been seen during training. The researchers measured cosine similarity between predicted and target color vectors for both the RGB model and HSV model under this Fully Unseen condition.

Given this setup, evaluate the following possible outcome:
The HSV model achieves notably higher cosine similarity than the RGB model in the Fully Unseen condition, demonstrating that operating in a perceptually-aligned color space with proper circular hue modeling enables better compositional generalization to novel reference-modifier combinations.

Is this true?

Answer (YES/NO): YES